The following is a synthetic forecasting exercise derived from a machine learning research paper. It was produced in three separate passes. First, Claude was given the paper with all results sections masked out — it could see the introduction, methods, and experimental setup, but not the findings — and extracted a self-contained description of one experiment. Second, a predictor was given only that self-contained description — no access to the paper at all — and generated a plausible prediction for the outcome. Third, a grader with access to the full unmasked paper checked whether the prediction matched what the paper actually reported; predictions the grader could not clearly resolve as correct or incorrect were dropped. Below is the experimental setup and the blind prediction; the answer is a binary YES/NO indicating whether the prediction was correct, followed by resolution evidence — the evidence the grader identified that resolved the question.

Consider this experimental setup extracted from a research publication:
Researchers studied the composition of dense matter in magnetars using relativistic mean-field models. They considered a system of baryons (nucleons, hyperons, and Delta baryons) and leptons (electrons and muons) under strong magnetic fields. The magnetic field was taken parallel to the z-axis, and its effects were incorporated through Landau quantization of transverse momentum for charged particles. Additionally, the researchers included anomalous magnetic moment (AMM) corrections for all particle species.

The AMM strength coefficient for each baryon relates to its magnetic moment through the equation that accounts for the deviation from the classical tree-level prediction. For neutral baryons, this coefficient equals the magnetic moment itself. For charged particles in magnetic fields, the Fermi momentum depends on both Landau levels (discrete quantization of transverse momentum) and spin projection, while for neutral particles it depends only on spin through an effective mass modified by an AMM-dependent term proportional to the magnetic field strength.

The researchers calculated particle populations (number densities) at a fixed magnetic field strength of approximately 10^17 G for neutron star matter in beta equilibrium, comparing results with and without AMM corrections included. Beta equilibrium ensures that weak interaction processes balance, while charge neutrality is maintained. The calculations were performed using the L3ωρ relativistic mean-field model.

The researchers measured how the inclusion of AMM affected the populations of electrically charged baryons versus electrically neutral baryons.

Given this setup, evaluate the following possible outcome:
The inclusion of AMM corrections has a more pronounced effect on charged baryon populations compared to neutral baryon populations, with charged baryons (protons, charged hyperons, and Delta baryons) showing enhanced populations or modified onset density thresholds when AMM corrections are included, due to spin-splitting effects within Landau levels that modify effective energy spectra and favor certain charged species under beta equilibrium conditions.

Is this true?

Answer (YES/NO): YES